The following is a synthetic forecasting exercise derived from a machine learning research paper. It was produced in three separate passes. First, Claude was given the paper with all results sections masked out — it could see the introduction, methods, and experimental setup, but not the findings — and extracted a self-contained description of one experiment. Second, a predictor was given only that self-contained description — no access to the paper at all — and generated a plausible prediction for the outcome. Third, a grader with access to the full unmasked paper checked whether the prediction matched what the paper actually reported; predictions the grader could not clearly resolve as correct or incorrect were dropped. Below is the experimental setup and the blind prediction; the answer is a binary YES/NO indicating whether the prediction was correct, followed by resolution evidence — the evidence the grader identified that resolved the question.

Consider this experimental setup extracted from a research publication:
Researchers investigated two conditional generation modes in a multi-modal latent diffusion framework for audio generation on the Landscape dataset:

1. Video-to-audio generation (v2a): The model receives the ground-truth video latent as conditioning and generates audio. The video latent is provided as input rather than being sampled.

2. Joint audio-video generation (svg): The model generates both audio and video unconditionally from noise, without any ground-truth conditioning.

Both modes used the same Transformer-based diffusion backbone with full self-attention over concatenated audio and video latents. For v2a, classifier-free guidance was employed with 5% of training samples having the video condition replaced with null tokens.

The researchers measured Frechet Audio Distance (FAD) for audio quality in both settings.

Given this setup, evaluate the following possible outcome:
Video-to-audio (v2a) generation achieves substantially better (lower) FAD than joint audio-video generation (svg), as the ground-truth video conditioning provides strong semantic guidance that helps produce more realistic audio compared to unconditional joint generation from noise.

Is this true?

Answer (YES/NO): NO